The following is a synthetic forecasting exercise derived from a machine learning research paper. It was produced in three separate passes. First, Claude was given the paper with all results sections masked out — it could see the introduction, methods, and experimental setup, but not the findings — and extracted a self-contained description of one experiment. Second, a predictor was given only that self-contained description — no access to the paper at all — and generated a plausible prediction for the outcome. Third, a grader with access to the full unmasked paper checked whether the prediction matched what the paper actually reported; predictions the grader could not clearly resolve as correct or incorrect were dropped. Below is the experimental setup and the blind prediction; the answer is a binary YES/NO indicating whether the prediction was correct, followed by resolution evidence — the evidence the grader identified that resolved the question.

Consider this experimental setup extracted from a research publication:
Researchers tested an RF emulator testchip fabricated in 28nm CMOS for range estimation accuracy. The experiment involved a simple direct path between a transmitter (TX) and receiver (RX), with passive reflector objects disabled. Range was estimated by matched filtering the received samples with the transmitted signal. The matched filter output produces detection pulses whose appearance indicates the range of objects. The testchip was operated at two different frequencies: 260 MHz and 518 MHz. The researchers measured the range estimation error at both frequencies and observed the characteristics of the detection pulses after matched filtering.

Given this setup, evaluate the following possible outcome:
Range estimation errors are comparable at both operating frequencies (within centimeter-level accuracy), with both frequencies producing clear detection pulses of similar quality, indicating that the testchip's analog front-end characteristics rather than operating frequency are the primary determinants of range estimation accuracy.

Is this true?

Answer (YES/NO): NO